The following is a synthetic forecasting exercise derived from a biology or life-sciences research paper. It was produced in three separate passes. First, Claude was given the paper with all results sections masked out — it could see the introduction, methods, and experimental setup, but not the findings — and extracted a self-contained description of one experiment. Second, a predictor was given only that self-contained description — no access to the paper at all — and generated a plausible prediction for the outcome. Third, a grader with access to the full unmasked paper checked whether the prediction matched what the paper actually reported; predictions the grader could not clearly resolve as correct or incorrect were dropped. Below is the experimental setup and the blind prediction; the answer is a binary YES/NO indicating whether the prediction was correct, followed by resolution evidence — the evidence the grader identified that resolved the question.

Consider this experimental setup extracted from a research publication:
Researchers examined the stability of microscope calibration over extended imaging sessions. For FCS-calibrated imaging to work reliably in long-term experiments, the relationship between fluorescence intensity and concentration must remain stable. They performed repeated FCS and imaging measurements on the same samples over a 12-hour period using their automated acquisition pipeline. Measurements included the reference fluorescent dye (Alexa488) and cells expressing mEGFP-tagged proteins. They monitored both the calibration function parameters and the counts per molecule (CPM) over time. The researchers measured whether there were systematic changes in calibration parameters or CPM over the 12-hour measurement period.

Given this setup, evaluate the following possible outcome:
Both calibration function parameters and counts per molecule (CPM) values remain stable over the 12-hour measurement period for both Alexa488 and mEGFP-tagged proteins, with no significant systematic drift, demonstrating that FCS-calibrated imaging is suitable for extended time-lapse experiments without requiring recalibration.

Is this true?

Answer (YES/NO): YES